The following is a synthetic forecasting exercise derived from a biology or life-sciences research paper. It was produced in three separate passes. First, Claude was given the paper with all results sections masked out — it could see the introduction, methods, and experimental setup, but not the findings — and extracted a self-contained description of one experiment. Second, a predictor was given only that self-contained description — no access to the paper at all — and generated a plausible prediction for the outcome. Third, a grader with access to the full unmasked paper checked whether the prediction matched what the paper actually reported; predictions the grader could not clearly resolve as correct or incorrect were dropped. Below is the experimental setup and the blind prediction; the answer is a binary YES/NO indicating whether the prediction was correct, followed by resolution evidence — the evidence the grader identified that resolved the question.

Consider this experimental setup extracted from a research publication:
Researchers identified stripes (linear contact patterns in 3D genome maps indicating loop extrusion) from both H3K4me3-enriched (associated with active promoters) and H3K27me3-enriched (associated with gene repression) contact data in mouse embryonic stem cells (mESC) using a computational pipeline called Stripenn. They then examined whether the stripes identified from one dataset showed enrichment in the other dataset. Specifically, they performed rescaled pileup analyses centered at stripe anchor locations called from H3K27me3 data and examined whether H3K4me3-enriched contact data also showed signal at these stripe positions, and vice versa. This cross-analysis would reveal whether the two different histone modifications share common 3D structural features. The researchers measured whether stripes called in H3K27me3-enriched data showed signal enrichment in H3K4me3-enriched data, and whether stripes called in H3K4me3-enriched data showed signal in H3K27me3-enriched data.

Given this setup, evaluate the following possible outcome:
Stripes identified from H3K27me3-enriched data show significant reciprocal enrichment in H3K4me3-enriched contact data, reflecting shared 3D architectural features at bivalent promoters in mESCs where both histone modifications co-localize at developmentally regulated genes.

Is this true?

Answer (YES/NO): YES